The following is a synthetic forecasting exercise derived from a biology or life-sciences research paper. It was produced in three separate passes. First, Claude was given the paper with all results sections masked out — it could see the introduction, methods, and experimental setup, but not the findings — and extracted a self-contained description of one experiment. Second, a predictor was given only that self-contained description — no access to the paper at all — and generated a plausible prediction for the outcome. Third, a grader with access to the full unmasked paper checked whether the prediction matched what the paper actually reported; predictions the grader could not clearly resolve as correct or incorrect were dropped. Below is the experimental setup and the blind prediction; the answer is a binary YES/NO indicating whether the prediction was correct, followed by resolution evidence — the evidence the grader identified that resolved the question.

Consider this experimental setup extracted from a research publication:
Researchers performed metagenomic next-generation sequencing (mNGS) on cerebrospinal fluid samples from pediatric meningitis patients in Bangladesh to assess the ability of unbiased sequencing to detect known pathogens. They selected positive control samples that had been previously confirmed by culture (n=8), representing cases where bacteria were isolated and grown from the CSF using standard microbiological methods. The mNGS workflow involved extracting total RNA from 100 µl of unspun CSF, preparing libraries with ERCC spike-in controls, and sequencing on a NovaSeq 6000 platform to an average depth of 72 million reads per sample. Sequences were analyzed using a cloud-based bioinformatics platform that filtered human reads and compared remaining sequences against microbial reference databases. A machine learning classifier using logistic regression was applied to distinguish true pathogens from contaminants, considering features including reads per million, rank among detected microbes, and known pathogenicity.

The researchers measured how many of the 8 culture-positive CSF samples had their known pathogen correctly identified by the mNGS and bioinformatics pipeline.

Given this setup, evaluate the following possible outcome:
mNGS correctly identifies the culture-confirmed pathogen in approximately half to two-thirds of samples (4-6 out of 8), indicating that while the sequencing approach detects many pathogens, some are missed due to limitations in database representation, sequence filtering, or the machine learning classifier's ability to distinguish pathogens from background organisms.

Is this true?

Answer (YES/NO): NO